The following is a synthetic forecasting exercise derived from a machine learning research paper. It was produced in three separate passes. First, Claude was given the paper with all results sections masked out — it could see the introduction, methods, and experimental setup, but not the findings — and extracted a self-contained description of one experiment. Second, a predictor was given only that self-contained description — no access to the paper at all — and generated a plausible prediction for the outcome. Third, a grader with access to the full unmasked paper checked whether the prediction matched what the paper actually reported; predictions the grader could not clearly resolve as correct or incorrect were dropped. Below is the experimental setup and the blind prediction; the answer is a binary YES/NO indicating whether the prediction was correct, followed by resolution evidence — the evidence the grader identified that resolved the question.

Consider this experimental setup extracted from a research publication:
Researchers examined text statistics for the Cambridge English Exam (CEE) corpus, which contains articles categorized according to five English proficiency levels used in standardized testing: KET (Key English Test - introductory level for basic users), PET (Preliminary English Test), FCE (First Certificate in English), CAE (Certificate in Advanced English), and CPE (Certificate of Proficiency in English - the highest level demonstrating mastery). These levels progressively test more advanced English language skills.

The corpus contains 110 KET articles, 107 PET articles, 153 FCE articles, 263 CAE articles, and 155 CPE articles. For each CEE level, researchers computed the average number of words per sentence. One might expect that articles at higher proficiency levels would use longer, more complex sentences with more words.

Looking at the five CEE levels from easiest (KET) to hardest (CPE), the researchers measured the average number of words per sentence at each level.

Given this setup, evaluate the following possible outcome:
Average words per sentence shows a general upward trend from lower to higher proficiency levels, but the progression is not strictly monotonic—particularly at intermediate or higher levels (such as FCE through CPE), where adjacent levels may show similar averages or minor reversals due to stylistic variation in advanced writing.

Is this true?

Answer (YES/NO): YES